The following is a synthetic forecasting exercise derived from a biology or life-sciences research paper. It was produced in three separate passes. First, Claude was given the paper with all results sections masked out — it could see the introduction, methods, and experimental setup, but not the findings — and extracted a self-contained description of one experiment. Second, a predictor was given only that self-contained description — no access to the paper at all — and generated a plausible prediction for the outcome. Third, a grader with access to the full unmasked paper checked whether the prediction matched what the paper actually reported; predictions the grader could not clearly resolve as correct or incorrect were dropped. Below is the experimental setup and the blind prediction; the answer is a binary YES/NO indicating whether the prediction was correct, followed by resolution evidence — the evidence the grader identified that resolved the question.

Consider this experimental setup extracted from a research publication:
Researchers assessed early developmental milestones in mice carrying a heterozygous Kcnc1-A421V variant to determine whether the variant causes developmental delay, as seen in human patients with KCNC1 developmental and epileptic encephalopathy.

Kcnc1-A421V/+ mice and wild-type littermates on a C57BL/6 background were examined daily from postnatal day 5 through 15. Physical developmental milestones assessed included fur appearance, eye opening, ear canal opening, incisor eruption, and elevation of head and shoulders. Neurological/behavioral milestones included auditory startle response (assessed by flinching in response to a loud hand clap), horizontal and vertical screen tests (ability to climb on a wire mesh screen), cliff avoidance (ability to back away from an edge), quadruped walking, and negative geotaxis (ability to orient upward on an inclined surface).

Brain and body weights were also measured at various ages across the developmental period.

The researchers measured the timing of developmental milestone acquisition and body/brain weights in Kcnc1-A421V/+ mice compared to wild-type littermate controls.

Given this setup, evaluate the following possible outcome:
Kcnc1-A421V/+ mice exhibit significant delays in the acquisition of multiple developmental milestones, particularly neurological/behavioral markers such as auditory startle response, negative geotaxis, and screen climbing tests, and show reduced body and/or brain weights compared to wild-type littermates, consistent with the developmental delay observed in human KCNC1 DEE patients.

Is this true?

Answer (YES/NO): NO